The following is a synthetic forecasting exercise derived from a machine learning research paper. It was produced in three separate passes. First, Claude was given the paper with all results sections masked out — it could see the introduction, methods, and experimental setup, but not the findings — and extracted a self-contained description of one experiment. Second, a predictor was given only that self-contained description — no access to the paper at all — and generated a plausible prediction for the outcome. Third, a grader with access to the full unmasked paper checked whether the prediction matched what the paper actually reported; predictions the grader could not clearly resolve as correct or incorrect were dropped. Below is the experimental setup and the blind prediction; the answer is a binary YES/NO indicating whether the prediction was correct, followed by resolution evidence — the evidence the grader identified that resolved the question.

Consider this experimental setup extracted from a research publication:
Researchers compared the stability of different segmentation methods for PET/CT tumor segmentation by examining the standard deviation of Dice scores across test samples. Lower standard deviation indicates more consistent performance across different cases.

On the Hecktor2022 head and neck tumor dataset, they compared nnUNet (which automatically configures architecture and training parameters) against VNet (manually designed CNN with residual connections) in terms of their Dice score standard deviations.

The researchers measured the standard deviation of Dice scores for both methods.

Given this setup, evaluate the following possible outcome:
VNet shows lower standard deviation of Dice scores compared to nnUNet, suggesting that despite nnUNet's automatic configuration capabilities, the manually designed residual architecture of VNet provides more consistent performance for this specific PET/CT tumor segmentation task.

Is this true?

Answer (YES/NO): NO